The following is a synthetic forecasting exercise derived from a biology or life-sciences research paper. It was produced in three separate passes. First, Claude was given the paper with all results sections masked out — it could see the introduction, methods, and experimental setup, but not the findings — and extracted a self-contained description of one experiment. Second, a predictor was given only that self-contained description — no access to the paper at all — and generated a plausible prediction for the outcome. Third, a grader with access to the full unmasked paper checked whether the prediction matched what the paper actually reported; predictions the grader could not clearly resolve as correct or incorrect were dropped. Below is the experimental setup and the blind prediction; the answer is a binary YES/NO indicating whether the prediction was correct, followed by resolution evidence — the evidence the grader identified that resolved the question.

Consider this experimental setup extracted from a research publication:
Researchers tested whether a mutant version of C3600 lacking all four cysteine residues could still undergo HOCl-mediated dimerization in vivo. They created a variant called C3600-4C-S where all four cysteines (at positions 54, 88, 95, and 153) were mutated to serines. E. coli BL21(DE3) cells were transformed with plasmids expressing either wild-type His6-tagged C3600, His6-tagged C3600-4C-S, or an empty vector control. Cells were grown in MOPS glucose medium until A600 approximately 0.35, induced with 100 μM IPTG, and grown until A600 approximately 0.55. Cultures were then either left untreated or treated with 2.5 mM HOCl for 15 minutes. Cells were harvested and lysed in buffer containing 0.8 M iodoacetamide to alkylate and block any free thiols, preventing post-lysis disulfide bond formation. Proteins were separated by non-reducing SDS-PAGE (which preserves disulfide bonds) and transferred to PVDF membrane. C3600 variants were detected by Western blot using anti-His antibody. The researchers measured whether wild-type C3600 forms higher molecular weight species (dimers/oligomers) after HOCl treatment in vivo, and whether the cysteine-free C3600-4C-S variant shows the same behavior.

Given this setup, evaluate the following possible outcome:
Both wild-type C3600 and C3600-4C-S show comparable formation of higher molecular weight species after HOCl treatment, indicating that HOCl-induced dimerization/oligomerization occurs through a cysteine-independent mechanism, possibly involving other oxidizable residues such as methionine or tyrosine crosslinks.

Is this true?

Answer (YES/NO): NO